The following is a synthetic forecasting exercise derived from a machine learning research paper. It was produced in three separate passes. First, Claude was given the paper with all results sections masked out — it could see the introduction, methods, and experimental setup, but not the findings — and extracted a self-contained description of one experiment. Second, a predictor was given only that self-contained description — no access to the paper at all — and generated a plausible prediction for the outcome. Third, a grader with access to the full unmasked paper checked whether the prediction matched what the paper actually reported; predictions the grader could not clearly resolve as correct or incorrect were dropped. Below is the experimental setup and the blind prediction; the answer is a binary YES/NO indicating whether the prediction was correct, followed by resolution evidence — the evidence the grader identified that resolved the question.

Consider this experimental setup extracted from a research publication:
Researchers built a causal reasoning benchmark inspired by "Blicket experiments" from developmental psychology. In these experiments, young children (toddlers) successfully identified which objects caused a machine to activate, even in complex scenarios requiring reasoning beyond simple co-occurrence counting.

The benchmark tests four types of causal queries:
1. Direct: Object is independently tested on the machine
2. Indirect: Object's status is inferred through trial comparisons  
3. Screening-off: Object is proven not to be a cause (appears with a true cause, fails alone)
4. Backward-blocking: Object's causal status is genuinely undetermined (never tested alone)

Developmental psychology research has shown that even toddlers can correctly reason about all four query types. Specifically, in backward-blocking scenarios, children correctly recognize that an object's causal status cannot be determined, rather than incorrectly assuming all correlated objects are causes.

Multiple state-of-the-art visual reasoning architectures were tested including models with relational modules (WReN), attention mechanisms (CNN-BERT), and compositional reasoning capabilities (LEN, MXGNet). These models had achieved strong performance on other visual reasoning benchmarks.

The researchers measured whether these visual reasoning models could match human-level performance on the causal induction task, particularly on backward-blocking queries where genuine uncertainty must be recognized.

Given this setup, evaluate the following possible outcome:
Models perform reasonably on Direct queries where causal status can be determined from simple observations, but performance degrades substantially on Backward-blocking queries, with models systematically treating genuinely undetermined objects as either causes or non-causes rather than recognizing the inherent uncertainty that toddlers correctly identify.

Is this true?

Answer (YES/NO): YES